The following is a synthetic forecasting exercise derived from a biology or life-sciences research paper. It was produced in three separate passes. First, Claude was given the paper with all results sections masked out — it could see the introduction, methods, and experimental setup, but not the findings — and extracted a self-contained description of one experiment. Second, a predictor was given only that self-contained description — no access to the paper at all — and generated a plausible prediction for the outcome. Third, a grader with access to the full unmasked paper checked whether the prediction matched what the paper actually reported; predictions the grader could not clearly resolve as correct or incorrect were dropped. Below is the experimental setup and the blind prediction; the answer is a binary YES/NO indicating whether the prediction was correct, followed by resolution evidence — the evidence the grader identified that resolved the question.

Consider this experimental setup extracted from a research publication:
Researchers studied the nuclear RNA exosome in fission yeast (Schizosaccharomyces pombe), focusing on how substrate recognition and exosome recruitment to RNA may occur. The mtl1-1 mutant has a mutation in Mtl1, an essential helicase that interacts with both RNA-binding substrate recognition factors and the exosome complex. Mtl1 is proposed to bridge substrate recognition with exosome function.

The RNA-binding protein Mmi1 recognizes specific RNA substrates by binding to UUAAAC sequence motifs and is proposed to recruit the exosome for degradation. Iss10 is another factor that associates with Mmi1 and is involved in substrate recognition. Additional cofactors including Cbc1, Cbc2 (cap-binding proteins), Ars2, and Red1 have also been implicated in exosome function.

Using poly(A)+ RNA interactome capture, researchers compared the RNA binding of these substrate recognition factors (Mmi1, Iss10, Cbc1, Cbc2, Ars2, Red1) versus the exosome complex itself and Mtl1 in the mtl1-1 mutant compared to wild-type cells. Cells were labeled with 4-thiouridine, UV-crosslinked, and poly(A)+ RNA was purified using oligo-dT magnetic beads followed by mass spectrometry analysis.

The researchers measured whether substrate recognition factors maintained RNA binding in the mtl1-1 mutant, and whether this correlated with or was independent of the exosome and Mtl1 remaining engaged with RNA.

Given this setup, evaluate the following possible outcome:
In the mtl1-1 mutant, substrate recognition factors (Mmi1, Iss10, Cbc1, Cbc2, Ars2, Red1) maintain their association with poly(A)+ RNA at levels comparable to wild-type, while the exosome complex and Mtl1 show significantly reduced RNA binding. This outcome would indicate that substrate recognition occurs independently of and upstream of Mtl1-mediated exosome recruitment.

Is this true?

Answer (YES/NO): YES